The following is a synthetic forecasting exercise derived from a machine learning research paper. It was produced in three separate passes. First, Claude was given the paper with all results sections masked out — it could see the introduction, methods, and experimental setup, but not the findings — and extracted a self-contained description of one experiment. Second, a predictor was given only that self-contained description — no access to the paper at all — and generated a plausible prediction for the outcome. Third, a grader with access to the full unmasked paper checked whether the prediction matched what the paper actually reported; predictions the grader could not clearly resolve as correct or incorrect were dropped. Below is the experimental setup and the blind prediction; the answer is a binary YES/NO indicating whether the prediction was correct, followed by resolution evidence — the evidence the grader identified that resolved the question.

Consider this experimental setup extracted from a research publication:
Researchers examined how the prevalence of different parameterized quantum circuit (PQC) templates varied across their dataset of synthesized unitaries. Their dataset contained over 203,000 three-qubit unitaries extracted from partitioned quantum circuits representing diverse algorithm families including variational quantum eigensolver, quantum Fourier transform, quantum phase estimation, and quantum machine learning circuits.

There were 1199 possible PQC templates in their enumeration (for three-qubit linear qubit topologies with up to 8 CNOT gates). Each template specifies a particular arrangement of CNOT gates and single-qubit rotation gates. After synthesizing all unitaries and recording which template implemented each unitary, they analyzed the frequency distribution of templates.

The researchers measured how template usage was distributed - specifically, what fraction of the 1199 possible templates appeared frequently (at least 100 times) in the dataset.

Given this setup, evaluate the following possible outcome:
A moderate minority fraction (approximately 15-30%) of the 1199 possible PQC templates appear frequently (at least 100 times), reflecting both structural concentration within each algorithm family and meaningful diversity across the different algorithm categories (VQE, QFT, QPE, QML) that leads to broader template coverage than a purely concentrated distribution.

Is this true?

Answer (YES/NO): YES